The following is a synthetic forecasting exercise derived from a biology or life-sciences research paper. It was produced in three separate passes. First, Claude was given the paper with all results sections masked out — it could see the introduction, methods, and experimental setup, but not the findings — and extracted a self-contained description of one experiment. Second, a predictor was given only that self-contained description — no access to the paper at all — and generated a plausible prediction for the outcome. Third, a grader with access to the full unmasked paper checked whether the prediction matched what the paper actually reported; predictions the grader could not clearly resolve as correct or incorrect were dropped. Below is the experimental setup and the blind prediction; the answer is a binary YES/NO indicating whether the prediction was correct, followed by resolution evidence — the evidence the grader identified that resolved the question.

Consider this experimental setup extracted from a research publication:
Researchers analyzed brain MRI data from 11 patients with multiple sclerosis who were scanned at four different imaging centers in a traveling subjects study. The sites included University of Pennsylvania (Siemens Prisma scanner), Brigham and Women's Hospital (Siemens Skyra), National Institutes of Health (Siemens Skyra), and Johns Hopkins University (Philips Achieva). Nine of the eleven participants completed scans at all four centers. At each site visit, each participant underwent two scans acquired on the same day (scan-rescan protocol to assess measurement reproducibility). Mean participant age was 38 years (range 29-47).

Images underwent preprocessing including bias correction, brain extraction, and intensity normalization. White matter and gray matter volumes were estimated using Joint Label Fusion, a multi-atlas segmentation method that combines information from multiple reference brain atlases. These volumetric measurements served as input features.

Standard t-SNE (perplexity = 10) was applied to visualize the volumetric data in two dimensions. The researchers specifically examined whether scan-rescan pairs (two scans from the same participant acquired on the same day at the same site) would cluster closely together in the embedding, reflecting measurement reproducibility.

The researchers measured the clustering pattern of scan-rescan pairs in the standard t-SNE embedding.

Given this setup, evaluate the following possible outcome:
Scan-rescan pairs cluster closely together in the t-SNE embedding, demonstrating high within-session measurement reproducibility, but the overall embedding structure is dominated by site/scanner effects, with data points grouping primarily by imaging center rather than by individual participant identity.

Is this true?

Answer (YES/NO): NO